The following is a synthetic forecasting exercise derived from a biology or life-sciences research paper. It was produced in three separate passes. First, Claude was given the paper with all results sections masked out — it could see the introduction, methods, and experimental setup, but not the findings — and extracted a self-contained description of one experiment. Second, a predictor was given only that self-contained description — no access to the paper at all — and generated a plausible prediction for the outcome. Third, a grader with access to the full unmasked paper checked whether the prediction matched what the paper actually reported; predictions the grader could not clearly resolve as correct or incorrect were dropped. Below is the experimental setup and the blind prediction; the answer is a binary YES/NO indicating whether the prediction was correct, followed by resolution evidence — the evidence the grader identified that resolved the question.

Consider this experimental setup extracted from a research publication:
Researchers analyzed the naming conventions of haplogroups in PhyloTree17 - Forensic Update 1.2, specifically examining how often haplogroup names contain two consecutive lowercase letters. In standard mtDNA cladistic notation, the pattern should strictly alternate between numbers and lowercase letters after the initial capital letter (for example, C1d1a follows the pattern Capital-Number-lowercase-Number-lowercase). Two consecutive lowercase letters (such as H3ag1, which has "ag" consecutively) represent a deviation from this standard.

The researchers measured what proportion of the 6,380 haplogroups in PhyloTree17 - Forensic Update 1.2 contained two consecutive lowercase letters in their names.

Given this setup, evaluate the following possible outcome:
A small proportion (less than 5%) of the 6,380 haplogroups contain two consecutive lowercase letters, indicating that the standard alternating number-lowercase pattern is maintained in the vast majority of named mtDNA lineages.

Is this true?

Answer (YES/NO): YES